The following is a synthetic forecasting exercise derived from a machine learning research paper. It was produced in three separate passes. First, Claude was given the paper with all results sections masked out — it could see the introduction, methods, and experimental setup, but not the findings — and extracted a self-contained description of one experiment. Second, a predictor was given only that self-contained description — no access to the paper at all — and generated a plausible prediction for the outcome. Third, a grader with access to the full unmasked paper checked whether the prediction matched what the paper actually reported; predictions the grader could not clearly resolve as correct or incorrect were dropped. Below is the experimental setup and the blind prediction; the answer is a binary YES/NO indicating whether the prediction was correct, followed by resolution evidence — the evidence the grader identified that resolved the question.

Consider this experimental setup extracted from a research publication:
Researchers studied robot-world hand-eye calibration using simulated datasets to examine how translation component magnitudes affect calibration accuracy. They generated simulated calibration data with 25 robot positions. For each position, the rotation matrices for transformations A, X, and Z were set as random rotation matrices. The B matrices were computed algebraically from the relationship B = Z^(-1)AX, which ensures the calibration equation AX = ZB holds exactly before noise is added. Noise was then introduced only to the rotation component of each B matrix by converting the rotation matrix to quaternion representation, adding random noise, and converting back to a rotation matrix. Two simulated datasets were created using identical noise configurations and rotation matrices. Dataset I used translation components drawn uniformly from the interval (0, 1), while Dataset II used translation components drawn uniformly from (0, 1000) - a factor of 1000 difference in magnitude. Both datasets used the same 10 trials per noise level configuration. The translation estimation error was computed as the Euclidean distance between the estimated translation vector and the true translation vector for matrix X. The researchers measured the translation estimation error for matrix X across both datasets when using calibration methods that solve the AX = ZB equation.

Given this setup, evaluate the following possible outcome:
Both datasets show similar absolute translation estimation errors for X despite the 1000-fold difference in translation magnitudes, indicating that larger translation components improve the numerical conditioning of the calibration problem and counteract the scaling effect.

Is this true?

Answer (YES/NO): NO